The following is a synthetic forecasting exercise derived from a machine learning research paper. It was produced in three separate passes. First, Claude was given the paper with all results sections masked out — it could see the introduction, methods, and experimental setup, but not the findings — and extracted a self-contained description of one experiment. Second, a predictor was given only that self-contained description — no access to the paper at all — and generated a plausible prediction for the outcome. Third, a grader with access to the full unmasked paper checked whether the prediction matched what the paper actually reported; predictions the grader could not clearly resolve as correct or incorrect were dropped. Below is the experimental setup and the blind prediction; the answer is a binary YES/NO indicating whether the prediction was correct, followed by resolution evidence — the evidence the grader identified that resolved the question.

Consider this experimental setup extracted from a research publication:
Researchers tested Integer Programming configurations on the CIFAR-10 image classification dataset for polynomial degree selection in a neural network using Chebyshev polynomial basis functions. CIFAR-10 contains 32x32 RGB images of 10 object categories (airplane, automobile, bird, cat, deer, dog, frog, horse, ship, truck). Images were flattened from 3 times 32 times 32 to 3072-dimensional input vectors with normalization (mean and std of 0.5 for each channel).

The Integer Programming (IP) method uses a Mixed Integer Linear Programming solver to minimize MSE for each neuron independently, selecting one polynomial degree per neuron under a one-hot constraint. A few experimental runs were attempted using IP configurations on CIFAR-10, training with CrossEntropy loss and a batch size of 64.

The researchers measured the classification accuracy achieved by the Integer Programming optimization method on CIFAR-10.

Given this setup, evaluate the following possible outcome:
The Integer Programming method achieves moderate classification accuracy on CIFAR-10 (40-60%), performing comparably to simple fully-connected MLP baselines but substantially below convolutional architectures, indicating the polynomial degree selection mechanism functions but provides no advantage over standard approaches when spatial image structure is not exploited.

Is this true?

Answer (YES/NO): NO